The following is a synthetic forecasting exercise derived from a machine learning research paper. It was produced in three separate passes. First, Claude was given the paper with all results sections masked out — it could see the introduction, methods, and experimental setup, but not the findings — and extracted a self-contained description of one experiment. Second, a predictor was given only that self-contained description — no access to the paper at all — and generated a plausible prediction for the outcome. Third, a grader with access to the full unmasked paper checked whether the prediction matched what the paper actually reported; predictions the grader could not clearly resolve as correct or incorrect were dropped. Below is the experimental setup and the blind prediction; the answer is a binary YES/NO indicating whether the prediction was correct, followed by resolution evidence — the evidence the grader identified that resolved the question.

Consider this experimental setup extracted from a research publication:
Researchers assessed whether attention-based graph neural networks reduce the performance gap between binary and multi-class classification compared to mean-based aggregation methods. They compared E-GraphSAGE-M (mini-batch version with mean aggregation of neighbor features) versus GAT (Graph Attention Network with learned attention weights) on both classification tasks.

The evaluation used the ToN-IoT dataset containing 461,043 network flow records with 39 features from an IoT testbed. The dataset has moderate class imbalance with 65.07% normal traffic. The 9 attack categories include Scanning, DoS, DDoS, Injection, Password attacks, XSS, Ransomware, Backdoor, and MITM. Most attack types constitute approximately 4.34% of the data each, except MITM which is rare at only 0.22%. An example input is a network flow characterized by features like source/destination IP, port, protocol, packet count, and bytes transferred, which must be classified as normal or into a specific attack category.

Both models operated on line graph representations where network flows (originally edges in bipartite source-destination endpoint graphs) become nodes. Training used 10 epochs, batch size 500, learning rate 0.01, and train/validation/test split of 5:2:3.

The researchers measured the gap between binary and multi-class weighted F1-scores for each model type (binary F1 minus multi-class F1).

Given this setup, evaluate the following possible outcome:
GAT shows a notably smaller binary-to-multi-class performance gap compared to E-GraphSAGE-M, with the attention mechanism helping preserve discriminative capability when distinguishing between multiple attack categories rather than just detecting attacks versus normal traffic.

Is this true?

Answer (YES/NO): NO